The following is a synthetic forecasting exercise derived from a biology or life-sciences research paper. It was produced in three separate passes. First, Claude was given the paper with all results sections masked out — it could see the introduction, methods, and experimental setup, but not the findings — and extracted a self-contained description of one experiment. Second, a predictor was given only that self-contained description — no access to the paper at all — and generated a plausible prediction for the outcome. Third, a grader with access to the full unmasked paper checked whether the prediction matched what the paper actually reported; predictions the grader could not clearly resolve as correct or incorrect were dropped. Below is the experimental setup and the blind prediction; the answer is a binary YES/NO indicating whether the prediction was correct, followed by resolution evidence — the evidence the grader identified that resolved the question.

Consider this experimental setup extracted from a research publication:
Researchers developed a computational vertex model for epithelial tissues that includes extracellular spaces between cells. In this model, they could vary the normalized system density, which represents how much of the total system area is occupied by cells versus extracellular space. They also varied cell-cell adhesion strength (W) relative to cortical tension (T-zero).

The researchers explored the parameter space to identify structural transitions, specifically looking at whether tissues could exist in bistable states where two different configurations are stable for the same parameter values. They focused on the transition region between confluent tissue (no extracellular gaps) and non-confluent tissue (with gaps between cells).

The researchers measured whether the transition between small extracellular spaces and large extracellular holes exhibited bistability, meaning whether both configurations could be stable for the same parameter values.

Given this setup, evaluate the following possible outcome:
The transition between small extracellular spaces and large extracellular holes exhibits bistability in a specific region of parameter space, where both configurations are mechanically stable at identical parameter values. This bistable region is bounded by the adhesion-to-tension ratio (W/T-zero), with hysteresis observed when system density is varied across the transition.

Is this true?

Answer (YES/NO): NO